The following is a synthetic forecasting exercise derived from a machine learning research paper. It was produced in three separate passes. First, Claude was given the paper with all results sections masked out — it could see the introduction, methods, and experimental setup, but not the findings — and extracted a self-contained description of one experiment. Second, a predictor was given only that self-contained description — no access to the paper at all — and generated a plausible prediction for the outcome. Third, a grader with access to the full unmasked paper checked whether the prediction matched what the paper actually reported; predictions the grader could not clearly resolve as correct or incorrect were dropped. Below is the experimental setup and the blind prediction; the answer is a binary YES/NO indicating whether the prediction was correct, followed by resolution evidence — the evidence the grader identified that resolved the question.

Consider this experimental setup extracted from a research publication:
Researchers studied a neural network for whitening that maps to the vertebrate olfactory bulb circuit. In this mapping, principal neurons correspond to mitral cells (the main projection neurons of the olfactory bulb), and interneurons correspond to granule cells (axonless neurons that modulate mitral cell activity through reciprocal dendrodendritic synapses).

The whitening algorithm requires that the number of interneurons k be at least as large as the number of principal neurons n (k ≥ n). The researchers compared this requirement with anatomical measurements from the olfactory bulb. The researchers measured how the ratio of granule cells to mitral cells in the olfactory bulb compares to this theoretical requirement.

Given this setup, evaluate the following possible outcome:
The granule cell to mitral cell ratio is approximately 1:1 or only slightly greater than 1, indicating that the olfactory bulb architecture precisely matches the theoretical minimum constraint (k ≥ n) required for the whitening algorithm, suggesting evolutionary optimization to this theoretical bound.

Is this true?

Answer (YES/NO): NO